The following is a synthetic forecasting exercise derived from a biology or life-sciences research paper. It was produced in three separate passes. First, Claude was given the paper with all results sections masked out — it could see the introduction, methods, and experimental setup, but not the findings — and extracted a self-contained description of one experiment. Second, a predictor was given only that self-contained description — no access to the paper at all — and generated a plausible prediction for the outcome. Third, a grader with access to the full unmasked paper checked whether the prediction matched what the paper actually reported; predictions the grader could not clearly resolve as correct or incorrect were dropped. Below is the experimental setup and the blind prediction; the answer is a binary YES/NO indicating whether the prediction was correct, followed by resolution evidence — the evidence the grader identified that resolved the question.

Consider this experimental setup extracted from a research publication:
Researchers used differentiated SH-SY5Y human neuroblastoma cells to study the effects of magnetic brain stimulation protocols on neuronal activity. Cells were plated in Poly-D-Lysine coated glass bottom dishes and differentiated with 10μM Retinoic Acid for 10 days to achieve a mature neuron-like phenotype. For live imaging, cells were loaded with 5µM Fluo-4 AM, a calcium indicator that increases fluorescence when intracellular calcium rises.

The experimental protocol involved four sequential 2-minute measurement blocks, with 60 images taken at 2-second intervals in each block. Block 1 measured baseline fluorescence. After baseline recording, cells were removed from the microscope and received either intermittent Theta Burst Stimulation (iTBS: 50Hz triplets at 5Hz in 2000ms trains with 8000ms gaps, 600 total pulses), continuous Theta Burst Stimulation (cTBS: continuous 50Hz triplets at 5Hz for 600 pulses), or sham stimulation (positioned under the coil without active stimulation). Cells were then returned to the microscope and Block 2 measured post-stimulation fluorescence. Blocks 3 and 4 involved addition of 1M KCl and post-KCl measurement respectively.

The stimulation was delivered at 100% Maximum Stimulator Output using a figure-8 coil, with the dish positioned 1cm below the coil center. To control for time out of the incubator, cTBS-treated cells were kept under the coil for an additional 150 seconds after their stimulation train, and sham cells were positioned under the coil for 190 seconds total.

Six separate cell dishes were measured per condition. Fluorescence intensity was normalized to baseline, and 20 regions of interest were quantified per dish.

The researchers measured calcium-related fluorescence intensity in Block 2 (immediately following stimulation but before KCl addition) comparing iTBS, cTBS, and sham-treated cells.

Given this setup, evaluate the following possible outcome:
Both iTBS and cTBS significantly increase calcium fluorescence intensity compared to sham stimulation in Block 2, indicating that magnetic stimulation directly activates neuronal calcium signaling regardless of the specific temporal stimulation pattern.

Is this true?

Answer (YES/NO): NO